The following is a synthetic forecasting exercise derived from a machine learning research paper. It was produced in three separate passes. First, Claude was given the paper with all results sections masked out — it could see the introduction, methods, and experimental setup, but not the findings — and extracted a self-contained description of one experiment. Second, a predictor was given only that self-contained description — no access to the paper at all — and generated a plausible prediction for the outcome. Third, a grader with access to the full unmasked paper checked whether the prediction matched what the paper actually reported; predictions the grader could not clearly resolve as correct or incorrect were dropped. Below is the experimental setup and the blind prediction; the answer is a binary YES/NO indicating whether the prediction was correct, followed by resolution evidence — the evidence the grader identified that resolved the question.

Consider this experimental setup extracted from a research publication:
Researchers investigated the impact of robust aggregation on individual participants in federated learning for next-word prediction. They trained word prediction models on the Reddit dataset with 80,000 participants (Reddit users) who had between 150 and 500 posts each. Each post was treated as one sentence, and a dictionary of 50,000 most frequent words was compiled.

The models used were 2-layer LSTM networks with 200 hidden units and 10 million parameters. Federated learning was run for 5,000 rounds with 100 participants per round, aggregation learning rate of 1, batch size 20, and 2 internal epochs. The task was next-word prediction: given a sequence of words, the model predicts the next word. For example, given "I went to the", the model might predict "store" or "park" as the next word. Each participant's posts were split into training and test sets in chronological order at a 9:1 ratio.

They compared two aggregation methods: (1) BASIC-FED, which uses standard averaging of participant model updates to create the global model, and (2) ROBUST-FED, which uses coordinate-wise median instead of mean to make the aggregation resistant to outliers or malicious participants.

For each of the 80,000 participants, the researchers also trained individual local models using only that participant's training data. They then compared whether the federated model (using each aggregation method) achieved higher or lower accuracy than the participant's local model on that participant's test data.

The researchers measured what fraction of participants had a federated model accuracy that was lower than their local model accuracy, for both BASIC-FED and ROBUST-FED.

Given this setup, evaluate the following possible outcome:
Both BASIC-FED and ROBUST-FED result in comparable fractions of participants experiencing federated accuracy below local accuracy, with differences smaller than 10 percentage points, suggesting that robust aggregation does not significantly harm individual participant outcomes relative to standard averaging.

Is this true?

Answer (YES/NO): NO